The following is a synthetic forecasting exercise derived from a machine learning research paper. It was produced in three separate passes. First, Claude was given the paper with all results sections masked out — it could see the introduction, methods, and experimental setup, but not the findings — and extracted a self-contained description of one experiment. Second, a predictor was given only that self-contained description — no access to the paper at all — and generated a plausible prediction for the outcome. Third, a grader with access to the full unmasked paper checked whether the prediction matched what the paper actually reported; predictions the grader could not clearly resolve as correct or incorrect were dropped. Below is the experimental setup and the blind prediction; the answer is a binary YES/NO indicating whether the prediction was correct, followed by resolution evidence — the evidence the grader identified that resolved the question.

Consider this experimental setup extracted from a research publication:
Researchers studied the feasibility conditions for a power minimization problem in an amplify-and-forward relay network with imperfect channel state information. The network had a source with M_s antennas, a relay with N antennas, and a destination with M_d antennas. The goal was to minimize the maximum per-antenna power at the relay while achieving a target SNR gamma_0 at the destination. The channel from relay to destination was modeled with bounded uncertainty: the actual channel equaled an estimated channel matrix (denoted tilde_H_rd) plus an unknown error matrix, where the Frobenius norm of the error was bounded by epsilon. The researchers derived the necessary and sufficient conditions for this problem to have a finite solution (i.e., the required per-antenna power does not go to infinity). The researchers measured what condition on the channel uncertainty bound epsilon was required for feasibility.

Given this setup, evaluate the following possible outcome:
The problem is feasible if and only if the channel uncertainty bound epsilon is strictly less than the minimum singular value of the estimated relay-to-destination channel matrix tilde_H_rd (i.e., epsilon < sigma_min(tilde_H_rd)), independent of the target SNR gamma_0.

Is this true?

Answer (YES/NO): NO